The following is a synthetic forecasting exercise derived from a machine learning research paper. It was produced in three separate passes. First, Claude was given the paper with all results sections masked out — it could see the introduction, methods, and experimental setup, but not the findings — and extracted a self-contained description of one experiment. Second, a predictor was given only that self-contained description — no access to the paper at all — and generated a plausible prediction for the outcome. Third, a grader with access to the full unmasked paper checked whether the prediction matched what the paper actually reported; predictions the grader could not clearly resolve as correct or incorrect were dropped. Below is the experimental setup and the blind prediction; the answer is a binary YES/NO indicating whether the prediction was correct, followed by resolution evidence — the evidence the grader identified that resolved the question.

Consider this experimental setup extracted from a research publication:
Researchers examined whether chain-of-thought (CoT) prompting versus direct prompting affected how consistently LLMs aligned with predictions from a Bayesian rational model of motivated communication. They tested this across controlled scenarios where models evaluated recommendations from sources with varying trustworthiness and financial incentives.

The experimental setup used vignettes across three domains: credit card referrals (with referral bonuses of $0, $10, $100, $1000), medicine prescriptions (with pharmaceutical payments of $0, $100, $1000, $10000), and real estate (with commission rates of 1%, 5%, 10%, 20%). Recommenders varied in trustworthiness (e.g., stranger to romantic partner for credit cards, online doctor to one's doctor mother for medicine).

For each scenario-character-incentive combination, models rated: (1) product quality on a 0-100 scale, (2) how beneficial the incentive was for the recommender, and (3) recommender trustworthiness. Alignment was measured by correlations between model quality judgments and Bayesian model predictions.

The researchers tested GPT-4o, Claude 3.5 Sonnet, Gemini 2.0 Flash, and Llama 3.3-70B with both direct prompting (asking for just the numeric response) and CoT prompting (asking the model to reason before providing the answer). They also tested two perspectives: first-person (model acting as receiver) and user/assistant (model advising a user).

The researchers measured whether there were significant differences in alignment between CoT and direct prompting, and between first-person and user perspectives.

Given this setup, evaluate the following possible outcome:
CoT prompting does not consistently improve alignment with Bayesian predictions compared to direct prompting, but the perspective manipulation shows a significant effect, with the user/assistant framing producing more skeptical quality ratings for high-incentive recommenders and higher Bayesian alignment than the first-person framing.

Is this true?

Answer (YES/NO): NO